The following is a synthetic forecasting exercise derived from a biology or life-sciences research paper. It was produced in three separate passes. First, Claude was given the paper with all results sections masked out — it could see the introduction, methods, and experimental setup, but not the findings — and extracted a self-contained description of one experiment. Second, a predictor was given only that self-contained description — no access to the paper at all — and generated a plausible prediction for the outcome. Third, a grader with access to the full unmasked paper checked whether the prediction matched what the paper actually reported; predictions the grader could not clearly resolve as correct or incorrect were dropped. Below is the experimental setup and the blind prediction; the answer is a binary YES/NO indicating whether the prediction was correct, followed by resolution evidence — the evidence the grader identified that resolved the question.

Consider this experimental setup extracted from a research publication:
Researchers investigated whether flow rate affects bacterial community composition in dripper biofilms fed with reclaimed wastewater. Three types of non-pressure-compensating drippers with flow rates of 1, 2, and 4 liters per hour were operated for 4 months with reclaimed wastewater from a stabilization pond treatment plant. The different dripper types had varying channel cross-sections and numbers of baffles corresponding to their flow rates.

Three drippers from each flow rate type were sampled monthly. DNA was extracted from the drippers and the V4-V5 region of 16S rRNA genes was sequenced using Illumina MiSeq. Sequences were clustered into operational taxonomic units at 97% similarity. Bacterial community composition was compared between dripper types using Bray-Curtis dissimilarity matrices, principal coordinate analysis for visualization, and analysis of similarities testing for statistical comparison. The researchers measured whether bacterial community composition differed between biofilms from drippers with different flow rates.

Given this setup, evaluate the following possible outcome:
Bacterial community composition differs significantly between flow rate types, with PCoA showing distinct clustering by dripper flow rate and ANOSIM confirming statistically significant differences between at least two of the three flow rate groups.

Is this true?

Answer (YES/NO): YES